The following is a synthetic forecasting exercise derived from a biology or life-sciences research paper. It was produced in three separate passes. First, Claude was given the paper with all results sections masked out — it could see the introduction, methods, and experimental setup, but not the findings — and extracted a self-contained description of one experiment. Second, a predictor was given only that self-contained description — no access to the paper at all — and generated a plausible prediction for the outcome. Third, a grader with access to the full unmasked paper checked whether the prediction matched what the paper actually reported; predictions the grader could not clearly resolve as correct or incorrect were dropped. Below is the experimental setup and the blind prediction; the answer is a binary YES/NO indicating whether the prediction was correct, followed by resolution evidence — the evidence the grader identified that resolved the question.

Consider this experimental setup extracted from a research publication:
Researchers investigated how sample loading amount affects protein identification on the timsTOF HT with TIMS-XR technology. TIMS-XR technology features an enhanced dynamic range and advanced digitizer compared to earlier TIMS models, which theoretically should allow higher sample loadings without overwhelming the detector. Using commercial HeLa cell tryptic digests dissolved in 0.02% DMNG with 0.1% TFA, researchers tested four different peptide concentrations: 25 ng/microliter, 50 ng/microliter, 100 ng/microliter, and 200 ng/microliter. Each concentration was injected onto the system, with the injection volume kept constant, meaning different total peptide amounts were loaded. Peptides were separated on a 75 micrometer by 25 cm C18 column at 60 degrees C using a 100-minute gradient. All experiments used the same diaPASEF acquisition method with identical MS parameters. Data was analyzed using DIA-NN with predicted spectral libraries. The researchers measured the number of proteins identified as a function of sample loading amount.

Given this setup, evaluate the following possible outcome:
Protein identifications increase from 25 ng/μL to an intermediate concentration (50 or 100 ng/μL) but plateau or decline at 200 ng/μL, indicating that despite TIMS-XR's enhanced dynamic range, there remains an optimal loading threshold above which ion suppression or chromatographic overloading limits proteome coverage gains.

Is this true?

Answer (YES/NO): NO